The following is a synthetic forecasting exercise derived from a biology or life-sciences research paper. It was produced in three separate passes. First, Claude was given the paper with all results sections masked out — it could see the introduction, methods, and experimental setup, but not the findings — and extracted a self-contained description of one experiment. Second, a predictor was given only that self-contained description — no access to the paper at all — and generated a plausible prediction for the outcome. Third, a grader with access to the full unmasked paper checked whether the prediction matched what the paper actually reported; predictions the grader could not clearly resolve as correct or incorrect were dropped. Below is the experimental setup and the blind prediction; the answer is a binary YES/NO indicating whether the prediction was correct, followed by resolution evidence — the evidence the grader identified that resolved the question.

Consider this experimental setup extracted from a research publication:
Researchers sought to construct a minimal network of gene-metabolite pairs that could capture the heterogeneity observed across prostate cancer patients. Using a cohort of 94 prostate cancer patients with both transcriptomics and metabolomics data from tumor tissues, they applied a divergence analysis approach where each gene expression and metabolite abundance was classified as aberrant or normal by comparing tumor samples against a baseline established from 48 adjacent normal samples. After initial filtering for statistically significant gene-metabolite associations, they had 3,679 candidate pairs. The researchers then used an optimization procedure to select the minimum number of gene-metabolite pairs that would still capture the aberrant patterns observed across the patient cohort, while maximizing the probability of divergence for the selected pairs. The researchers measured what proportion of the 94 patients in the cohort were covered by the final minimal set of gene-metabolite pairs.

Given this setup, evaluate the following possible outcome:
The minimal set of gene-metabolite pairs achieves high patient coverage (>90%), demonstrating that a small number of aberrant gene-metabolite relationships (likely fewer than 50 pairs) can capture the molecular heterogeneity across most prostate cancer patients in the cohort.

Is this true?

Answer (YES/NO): YES